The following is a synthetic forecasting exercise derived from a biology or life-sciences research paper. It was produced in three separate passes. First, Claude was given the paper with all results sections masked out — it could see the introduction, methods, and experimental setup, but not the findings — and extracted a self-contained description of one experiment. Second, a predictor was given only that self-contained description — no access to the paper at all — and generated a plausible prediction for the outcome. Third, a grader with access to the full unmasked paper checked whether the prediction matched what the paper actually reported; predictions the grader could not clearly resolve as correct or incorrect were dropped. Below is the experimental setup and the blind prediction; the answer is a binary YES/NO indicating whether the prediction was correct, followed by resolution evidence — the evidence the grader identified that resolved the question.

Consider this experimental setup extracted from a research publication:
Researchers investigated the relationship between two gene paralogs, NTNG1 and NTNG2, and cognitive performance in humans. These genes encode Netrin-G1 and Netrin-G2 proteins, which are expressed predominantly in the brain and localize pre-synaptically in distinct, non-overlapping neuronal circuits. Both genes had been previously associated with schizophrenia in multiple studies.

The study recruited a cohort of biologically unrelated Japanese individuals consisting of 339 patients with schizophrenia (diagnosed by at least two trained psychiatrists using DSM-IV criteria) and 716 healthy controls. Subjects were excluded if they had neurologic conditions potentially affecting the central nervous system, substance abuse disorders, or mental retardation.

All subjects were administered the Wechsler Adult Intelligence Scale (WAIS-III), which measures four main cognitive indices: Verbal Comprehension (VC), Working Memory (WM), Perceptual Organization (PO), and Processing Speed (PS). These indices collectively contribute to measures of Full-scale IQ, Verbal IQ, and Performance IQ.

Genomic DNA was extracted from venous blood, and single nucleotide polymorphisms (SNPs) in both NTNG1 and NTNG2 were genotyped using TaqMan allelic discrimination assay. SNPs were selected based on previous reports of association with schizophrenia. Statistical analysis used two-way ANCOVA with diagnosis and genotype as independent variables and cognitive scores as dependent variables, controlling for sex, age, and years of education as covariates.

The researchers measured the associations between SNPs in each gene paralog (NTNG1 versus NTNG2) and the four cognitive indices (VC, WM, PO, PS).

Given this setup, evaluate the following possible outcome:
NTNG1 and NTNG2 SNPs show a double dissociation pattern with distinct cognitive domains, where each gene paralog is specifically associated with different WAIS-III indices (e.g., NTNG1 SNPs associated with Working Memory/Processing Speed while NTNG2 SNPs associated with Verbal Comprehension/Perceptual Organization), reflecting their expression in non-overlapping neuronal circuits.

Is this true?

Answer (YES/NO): NO